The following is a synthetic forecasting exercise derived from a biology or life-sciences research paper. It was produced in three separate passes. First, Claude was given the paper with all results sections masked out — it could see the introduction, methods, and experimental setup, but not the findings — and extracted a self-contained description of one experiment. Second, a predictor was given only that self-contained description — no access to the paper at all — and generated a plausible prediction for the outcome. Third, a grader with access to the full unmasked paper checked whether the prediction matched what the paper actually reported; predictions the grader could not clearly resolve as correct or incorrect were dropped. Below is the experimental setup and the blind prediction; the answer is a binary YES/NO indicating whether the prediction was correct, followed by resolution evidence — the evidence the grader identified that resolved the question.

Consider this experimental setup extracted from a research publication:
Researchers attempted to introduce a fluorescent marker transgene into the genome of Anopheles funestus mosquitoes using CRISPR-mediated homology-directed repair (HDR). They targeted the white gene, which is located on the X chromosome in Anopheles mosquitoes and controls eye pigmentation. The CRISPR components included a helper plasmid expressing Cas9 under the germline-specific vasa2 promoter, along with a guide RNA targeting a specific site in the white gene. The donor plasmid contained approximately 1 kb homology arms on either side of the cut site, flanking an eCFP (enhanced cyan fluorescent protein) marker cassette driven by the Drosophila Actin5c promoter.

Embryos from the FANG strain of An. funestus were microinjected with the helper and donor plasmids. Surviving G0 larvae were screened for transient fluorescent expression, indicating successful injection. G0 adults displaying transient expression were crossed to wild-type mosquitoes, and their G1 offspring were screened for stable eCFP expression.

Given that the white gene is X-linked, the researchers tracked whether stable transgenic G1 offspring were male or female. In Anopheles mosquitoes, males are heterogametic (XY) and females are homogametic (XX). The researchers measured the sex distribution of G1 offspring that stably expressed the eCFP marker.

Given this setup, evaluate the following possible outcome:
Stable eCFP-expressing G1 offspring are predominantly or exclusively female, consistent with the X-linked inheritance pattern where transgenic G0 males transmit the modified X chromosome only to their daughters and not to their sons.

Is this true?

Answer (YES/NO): YES